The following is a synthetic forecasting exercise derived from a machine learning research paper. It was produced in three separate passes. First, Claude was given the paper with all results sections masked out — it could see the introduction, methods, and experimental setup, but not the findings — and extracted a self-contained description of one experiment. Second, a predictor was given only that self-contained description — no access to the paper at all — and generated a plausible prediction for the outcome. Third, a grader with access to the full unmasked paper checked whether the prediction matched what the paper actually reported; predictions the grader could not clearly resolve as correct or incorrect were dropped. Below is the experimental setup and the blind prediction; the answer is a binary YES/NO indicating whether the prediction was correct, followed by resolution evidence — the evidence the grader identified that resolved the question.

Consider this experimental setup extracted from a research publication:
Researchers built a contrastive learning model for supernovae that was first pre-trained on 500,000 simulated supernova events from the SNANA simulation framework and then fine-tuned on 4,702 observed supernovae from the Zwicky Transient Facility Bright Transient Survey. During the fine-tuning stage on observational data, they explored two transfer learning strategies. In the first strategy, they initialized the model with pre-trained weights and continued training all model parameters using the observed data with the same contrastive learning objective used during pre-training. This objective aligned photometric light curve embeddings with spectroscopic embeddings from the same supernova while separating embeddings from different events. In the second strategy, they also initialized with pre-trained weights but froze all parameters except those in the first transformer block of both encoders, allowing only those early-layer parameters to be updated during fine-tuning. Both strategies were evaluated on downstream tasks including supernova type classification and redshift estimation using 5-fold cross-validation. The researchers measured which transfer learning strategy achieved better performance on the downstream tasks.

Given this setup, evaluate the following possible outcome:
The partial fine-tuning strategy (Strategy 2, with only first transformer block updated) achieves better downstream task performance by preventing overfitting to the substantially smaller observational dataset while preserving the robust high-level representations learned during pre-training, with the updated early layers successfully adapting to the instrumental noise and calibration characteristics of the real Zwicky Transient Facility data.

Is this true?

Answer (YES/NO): NO